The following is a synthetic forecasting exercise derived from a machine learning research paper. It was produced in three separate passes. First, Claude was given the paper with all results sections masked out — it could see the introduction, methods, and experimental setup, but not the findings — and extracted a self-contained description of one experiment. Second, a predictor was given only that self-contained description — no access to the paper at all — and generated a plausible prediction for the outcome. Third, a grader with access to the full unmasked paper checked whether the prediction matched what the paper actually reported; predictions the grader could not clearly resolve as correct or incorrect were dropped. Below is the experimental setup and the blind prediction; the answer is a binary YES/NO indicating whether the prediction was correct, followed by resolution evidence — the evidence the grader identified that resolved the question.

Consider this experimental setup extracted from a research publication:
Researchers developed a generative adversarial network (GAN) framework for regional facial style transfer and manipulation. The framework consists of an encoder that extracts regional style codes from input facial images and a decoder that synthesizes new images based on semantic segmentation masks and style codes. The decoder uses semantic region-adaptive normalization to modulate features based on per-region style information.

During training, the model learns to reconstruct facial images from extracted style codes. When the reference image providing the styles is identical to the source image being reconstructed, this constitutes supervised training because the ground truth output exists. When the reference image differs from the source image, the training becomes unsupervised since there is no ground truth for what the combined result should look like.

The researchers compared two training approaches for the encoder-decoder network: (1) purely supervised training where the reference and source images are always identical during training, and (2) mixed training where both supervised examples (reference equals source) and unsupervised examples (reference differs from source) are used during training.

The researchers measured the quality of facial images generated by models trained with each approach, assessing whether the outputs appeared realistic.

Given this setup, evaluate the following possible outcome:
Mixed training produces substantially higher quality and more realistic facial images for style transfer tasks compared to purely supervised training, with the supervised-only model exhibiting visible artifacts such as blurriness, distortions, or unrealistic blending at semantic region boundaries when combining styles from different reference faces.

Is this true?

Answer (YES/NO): NO